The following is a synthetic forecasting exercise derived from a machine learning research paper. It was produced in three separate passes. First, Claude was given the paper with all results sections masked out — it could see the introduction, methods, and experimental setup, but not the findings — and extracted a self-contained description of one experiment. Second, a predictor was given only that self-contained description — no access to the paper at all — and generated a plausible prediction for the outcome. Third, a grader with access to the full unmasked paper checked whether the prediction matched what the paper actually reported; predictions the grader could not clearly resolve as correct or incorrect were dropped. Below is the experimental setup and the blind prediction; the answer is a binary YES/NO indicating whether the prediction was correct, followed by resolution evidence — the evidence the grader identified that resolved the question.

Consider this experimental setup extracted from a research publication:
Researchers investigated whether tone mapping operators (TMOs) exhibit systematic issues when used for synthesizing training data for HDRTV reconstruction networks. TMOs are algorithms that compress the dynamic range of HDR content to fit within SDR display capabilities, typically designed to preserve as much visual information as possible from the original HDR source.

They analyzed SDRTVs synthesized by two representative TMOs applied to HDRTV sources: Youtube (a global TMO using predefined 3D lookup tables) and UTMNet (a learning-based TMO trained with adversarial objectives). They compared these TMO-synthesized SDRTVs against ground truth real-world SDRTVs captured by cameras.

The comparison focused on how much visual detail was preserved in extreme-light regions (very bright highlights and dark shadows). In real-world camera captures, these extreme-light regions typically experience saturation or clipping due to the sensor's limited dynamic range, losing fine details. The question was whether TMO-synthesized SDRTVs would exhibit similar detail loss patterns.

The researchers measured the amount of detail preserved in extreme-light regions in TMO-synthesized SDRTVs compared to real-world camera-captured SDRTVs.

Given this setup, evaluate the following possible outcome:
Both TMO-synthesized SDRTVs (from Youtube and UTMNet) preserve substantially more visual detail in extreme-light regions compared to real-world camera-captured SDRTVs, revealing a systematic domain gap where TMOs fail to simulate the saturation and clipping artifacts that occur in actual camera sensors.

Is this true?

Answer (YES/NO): YES